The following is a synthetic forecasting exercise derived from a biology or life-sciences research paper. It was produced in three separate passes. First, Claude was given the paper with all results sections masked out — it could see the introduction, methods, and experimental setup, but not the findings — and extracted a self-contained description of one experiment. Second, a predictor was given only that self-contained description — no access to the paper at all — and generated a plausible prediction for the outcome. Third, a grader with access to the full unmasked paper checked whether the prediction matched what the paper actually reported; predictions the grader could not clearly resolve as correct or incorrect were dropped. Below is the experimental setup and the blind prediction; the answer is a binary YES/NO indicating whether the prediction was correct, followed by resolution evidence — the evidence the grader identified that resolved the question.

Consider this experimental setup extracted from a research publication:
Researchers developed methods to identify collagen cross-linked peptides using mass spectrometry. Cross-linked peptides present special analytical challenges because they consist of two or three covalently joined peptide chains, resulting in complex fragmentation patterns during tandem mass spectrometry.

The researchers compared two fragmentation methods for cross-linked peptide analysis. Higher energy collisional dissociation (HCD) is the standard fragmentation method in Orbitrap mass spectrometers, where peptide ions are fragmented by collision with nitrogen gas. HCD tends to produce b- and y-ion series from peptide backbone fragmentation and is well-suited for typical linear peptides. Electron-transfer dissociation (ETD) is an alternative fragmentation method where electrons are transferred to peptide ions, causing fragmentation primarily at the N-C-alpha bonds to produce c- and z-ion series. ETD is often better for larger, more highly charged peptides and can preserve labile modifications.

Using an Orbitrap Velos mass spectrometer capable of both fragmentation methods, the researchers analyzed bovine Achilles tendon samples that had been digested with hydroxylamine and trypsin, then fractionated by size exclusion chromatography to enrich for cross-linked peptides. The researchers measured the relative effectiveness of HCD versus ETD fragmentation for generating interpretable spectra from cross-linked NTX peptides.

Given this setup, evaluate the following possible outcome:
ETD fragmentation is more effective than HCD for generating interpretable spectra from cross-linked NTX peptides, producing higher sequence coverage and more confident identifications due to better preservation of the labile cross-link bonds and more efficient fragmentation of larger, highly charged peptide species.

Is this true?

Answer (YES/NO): NO